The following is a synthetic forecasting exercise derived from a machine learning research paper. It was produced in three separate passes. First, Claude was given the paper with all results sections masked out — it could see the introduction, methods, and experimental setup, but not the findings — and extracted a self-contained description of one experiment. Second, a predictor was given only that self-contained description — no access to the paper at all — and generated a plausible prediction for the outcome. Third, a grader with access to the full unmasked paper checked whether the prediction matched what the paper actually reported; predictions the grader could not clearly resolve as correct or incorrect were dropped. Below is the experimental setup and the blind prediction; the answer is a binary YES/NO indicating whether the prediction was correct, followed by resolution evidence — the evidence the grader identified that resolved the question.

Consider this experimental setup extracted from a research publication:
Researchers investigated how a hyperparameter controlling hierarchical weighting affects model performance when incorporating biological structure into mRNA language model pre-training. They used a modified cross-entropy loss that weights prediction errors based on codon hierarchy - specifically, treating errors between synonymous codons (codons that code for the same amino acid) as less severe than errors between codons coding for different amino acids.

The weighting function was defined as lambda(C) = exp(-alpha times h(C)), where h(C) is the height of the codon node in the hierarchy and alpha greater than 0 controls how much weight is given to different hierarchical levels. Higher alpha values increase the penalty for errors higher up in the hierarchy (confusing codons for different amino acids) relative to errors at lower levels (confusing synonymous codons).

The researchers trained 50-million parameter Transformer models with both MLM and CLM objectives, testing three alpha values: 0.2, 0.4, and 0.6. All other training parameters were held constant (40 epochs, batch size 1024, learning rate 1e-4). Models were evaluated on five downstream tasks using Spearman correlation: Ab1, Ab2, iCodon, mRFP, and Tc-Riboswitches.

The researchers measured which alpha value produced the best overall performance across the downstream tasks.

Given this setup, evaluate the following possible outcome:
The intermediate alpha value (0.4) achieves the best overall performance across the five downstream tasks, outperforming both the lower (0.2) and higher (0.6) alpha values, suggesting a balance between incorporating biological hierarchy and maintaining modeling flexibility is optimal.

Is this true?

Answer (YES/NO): NO